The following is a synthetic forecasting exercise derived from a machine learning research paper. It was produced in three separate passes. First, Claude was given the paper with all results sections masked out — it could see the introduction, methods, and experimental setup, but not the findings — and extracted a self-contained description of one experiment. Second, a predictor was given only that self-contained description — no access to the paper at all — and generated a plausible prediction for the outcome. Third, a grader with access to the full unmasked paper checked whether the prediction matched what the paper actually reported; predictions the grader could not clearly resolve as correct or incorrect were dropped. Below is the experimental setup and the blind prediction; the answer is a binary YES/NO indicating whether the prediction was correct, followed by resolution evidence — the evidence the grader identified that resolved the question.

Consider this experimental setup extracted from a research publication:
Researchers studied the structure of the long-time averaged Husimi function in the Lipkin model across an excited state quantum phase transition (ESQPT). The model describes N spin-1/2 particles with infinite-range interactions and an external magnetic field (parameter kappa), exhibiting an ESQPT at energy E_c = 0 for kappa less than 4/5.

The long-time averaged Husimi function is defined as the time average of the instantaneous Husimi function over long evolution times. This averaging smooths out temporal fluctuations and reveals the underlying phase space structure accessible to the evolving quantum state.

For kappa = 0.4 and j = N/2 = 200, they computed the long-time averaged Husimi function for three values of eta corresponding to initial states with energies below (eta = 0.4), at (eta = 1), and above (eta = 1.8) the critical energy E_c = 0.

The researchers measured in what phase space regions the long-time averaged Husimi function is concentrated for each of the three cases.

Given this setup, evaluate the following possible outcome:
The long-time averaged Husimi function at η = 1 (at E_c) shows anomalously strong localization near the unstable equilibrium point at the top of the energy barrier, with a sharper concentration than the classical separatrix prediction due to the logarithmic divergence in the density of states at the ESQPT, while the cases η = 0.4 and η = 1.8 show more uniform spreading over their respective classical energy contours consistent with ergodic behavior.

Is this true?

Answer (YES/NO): NO